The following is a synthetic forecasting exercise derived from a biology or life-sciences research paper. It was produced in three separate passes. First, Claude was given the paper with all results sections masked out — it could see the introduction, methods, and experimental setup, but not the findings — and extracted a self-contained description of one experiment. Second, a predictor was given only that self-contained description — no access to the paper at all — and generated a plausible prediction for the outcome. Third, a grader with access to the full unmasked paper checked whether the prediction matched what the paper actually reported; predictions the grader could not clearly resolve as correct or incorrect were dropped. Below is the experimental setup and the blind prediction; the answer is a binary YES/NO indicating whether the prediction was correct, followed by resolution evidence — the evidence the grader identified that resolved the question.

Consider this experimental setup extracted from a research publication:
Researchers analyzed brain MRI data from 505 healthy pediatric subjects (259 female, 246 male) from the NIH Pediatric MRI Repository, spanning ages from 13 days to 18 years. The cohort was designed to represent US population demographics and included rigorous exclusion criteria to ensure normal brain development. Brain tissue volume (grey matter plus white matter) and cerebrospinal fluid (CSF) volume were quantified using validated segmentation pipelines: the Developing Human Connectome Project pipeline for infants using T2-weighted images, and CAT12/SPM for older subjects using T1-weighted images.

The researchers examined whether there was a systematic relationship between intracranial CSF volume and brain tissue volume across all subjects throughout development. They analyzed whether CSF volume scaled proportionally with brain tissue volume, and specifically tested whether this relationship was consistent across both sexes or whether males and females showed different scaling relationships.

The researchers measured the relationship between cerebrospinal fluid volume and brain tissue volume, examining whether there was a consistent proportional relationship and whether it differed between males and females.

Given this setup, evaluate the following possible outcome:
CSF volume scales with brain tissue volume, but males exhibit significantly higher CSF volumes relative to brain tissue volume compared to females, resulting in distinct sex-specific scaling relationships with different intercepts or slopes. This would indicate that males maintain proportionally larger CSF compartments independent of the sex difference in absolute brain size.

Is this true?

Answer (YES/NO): NO